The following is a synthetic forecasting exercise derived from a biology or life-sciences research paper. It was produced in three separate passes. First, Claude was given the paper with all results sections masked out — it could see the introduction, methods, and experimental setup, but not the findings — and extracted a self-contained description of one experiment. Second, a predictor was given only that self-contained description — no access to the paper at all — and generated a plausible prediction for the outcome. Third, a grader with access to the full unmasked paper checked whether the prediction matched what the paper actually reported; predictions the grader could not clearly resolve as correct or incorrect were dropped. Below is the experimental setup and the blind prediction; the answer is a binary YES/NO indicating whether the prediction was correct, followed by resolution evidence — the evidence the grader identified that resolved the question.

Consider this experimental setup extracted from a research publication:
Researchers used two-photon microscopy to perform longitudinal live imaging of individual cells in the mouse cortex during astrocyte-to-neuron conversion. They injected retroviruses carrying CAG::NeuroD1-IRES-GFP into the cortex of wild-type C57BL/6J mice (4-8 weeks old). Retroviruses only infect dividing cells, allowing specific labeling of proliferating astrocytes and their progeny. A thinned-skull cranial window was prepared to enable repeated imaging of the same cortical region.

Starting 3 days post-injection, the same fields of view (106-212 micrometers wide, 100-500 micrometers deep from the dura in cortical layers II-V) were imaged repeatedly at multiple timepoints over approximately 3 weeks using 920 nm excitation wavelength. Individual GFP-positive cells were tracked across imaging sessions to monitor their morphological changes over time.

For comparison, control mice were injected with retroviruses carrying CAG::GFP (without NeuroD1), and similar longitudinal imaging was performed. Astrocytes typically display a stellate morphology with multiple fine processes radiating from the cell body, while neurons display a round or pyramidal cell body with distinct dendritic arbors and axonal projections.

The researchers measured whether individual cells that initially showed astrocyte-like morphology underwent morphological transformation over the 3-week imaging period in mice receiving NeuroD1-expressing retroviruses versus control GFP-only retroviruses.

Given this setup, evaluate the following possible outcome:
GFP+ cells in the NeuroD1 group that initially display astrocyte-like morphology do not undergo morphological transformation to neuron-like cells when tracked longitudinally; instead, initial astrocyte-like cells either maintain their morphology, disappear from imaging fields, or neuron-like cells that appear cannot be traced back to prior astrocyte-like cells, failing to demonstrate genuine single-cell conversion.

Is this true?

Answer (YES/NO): NO